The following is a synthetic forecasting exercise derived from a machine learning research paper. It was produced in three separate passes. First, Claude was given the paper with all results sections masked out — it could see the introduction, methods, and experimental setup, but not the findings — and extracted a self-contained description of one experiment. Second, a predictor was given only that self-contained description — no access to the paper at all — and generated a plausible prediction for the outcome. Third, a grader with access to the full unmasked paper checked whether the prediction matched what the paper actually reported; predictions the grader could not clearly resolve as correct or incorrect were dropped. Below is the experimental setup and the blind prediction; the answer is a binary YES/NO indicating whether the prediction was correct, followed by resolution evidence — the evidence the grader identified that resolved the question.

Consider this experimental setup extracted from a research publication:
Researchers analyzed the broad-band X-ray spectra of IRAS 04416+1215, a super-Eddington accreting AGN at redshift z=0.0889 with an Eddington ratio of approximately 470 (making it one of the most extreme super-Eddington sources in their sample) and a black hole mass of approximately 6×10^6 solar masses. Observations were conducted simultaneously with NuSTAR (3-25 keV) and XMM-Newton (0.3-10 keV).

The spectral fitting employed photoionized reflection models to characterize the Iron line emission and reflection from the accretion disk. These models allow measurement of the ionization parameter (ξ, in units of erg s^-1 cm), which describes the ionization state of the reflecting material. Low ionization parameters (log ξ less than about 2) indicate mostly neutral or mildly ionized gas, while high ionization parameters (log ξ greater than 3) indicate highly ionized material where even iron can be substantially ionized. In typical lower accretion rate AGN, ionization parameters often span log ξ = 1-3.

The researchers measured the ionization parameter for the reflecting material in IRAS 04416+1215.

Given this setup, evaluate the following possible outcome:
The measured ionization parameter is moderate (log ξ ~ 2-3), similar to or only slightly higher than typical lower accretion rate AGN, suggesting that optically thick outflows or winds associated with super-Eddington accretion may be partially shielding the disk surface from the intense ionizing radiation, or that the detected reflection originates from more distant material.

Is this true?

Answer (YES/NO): NO